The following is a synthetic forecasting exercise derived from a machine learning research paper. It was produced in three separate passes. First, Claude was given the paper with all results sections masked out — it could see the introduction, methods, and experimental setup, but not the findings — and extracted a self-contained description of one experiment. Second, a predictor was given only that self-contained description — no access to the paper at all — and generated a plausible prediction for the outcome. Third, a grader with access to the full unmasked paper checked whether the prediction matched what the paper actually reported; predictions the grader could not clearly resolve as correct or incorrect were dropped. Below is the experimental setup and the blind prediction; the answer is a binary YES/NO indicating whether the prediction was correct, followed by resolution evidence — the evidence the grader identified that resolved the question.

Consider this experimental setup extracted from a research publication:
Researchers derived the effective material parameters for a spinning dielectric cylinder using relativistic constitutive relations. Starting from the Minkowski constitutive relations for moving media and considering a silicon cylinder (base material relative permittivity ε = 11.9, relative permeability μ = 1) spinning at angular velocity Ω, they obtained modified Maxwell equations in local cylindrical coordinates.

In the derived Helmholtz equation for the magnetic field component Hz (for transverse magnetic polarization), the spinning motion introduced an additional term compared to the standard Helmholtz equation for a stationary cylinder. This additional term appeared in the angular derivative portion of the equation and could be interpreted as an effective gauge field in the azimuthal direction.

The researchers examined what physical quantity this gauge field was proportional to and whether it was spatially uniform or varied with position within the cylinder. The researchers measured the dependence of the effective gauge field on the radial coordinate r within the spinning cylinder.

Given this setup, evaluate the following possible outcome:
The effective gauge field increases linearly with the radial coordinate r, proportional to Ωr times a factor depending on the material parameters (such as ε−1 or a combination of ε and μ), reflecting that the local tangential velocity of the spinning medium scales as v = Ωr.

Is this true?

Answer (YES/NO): YES